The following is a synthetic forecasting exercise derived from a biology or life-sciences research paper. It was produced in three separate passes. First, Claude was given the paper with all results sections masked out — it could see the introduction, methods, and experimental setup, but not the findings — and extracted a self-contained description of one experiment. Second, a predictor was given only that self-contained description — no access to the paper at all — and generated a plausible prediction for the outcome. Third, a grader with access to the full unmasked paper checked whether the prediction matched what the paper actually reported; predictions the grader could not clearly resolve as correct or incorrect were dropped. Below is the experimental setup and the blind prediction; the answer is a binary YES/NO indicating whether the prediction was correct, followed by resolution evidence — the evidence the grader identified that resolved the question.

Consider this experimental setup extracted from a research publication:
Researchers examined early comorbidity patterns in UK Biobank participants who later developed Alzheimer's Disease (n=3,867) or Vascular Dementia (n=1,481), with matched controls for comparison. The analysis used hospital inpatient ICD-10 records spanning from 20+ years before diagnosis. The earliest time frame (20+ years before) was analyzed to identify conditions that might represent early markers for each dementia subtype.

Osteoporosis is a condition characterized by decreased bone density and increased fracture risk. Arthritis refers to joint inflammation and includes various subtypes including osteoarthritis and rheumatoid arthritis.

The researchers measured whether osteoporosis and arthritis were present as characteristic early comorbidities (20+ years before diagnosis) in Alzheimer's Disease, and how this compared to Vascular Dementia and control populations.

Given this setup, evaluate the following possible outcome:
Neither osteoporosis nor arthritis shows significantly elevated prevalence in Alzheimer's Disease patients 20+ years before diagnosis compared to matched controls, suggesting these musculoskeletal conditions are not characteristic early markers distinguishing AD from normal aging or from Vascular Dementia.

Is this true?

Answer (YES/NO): NO